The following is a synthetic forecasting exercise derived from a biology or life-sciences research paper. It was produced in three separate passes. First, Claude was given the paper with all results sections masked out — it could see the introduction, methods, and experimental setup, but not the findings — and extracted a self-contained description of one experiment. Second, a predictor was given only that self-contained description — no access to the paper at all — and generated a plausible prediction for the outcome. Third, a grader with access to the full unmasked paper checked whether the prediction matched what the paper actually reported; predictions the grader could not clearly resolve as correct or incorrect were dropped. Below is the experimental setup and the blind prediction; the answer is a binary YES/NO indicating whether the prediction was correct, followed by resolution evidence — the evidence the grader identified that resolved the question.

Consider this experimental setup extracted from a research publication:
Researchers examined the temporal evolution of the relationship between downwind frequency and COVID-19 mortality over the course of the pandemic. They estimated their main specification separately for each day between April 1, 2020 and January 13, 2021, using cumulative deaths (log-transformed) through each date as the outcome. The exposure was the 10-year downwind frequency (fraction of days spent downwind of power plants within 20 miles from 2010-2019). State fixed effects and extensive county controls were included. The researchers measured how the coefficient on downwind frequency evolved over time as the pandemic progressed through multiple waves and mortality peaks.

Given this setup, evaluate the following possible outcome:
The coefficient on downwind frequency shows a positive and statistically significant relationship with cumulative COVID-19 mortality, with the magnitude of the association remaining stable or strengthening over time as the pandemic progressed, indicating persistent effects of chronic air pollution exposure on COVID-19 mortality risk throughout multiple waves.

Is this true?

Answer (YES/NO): NO